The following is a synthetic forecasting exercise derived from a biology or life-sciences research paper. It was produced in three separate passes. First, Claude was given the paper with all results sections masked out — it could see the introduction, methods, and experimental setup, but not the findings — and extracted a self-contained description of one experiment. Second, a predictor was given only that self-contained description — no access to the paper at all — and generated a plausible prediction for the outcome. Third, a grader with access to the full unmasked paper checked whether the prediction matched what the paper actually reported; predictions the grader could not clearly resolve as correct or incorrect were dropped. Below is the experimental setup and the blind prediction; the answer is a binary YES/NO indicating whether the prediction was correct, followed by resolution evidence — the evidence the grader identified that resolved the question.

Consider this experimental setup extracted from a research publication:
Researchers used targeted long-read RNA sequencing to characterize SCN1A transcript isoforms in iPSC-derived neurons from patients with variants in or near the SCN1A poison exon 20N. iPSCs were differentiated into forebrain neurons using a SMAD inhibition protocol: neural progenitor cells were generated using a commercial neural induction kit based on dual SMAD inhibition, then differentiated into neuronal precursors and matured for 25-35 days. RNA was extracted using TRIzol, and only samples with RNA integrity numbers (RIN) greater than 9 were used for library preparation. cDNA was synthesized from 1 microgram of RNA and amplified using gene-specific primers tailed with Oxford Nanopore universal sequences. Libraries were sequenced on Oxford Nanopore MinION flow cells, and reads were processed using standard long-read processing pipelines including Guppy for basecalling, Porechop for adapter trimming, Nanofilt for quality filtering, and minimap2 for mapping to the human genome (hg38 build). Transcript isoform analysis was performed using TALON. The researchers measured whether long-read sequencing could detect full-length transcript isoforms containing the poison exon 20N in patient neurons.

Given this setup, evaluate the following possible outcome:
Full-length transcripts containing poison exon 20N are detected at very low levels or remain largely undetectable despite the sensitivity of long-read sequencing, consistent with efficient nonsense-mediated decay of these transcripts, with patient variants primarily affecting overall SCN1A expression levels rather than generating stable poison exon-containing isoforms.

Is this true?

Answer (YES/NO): NO